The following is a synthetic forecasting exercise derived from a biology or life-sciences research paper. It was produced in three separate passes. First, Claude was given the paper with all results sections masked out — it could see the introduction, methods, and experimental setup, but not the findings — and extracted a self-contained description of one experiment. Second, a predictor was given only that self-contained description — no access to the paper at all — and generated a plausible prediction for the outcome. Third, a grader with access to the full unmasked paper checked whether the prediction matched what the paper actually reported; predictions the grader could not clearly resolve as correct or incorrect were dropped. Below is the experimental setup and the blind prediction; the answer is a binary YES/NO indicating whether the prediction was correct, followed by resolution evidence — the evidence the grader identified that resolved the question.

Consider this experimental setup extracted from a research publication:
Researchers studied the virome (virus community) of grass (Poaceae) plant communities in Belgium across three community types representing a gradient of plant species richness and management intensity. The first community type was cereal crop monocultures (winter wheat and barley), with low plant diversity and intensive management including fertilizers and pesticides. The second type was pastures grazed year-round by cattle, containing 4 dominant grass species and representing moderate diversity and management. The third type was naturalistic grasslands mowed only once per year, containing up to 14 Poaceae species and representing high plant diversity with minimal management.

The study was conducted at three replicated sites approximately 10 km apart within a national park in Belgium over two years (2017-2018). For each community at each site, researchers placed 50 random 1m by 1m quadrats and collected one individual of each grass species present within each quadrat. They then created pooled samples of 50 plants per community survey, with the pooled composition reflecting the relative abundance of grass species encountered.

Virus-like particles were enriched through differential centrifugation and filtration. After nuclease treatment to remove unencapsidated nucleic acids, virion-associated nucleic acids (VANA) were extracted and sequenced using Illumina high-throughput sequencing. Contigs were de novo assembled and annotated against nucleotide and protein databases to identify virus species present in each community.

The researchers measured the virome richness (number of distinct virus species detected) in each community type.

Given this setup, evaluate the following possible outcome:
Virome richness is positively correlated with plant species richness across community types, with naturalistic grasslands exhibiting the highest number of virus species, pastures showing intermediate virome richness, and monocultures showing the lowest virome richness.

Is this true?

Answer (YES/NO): YES